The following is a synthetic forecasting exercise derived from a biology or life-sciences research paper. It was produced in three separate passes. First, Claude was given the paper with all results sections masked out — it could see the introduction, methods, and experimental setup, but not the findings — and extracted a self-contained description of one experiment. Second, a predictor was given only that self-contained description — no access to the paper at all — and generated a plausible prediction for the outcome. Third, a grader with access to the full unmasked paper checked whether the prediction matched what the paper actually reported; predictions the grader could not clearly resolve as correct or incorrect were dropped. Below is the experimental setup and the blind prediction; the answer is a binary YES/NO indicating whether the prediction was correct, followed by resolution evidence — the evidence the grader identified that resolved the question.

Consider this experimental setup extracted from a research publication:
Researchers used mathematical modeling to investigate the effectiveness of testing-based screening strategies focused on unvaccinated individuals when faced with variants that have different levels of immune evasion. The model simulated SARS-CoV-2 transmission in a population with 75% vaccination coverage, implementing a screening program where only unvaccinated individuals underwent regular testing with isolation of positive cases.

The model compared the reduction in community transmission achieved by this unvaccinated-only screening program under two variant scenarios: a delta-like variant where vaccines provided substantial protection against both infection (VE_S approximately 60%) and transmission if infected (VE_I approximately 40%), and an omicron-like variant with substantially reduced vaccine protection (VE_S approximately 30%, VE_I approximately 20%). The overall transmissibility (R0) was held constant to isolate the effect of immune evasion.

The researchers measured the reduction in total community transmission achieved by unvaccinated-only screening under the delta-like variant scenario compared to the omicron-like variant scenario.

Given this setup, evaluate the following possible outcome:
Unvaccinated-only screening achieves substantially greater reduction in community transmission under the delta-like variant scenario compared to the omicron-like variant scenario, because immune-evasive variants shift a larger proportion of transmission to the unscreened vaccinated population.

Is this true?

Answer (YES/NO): YES